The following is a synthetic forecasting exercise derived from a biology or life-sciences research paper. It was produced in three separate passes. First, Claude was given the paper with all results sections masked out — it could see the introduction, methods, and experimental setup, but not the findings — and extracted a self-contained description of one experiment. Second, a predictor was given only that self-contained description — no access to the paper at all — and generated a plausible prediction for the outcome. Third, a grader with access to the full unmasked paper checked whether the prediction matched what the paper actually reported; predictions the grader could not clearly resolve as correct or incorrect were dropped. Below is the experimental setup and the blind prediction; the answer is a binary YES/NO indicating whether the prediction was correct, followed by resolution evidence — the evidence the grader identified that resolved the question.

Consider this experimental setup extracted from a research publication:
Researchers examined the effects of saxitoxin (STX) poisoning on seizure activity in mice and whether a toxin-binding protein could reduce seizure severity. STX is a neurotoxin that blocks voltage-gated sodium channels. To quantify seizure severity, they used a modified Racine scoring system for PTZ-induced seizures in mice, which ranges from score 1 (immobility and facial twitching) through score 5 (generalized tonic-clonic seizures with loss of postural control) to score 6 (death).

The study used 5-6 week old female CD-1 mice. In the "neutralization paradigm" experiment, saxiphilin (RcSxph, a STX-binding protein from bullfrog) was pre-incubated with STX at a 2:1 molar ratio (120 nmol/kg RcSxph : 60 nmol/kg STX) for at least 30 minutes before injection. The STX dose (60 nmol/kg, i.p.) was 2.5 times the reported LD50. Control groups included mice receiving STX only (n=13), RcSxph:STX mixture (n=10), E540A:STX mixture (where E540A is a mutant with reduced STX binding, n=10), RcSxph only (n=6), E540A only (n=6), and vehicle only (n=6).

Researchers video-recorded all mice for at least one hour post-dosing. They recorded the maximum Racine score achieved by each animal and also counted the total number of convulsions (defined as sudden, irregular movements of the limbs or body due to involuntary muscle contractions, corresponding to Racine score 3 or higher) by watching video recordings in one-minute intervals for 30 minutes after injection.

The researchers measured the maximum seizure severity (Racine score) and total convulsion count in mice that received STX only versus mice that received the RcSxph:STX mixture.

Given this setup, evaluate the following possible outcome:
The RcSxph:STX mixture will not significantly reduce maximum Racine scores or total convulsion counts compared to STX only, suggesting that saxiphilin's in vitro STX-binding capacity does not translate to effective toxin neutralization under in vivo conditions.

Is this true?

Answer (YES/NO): NO